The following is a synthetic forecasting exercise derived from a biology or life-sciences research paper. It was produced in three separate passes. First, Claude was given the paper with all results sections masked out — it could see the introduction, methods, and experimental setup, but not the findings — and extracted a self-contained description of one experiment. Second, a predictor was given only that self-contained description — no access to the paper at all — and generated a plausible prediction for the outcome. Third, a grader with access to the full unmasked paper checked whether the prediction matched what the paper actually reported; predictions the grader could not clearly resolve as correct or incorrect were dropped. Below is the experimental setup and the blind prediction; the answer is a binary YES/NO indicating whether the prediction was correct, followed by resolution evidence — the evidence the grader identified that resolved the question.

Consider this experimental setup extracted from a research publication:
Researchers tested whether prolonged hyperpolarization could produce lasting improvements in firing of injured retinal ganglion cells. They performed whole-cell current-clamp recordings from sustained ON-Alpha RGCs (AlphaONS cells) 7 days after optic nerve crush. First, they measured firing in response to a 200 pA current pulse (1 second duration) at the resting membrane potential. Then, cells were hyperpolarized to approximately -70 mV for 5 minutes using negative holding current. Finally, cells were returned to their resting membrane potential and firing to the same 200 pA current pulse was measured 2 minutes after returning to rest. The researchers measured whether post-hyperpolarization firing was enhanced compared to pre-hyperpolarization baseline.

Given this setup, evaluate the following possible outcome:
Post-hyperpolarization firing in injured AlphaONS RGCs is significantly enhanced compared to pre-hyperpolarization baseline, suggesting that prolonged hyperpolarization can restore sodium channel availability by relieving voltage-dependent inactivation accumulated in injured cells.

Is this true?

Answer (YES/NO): YES